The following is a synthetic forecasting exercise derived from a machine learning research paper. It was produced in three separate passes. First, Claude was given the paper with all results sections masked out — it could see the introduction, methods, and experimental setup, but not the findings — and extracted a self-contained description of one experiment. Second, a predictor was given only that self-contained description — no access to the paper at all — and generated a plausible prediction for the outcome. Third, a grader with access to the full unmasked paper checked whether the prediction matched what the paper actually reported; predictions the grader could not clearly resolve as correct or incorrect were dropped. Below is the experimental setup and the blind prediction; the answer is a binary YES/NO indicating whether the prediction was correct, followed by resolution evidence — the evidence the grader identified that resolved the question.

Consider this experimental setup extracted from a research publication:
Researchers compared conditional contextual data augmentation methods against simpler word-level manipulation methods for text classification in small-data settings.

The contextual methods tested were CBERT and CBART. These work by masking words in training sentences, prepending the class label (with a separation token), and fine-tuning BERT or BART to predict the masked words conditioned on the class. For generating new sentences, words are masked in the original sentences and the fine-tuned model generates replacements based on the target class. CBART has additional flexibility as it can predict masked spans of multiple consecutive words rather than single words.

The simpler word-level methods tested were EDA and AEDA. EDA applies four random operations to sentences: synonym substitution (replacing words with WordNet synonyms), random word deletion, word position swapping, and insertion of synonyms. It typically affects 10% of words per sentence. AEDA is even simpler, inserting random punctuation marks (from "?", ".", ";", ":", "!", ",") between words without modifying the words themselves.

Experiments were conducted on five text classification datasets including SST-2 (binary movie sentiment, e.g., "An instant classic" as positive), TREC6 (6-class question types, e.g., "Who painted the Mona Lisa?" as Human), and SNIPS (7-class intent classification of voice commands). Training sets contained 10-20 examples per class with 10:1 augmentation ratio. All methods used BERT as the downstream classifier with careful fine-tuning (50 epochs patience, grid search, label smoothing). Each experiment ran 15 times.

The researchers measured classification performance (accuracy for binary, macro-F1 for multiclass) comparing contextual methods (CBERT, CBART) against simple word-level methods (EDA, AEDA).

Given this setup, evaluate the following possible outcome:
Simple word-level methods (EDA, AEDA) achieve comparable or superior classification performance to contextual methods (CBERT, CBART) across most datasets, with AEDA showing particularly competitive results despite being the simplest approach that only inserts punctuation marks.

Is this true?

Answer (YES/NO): YES